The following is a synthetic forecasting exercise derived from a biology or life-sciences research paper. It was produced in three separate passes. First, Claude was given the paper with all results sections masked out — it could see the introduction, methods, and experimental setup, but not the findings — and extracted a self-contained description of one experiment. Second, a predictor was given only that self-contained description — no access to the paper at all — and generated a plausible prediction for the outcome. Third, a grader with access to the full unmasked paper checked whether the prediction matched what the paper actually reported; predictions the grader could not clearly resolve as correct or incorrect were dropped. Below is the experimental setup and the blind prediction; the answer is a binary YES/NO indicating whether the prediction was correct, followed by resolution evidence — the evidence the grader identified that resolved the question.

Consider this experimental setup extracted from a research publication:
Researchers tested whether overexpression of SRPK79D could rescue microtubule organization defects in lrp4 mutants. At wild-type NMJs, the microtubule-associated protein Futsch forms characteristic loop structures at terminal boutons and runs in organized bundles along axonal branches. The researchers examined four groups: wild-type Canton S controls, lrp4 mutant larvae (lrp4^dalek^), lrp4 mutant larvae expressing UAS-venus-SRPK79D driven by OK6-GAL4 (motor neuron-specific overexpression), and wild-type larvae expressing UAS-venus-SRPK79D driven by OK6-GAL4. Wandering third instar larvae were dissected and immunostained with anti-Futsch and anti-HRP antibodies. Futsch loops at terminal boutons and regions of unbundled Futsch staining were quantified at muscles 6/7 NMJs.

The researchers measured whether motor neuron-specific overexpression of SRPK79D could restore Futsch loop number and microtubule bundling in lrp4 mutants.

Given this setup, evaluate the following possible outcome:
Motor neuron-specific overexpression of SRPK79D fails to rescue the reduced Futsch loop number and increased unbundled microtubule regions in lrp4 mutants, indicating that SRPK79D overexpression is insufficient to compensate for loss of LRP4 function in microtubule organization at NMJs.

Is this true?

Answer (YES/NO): NO